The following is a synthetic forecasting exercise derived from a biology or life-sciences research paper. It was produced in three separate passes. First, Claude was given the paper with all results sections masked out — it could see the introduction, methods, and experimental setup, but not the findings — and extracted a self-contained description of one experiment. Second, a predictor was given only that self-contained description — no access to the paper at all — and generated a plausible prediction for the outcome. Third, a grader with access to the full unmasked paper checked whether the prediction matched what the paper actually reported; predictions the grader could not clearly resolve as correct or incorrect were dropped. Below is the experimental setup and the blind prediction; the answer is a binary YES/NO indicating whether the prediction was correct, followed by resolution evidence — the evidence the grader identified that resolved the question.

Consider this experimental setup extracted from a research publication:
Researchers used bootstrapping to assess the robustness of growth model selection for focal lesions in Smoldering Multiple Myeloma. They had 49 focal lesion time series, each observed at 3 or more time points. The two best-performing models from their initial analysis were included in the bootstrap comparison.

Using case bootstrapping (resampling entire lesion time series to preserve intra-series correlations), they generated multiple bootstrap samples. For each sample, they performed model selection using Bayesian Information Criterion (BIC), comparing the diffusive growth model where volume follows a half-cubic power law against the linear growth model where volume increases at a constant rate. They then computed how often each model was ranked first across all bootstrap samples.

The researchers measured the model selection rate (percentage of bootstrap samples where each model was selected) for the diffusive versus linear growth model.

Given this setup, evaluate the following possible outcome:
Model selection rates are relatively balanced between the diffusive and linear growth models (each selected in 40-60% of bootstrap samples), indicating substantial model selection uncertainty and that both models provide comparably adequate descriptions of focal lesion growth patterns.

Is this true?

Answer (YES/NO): NO